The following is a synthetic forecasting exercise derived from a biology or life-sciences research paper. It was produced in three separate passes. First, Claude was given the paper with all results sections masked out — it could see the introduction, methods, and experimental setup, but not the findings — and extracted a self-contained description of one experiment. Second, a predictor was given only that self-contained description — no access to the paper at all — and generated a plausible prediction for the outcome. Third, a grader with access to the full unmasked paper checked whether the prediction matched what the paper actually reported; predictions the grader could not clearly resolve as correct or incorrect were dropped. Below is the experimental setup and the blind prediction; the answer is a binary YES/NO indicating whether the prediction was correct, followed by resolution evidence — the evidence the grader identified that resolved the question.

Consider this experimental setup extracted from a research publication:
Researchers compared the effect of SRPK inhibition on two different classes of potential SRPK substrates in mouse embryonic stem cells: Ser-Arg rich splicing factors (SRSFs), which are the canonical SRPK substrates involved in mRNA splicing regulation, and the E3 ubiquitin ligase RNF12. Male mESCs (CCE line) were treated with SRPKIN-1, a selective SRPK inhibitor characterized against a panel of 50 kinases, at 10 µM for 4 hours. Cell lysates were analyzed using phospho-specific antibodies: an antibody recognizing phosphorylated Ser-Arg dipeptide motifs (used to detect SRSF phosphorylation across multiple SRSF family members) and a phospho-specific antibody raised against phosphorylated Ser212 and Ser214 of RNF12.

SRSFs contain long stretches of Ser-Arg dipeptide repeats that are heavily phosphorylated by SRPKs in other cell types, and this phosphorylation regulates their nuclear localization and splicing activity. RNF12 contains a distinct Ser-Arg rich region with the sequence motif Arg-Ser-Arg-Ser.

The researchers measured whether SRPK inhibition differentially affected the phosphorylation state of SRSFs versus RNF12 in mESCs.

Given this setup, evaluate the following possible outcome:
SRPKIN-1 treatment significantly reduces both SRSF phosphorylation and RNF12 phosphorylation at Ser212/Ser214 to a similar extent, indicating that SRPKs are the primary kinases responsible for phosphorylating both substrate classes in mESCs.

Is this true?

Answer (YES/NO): NO